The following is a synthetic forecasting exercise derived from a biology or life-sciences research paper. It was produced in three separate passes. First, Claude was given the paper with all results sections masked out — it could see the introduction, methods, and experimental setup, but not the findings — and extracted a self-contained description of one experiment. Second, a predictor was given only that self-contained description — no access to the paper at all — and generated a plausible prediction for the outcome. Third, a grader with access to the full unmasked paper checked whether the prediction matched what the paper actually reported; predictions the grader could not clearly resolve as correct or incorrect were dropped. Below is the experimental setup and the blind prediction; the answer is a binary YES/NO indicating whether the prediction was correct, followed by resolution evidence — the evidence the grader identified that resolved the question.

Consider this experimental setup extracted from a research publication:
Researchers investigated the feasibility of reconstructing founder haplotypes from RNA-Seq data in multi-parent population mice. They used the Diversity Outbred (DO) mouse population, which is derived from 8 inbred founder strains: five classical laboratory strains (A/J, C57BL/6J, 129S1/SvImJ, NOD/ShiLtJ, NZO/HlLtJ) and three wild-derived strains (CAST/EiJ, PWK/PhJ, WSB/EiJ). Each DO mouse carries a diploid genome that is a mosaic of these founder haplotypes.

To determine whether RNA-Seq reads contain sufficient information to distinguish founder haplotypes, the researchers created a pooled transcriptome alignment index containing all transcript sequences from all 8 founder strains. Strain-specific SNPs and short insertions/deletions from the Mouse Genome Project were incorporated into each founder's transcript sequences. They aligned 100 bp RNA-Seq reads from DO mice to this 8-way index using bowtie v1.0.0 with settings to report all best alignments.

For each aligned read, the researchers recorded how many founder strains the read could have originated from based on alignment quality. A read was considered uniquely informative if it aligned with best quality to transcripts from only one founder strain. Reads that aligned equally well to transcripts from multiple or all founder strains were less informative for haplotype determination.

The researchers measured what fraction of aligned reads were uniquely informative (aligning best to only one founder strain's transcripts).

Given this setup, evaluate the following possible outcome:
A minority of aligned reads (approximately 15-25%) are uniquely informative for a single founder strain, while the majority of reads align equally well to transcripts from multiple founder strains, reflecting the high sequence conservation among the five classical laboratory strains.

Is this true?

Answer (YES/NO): NO